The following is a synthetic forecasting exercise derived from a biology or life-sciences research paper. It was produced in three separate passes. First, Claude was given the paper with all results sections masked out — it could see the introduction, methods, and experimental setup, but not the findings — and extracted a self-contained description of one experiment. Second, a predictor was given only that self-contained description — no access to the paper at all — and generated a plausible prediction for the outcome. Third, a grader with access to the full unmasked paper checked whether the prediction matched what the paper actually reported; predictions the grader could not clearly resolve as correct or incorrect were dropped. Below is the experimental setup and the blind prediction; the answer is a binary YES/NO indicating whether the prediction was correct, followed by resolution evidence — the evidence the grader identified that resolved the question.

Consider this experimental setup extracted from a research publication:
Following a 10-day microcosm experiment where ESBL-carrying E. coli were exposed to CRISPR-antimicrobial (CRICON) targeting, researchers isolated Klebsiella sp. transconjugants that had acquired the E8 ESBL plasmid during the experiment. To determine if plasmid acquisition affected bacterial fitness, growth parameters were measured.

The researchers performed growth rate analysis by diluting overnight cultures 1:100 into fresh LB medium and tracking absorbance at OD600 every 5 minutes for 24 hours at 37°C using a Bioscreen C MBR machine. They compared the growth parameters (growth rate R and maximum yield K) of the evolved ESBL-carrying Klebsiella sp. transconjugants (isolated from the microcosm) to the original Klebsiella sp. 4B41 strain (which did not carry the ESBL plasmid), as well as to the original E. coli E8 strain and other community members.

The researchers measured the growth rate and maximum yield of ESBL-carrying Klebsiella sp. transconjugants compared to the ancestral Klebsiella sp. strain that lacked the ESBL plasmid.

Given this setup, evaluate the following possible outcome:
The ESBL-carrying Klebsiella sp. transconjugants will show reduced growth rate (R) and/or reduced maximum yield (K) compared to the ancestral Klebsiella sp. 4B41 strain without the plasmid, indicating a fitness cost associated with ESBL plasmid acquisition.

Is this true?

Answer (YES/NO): NO